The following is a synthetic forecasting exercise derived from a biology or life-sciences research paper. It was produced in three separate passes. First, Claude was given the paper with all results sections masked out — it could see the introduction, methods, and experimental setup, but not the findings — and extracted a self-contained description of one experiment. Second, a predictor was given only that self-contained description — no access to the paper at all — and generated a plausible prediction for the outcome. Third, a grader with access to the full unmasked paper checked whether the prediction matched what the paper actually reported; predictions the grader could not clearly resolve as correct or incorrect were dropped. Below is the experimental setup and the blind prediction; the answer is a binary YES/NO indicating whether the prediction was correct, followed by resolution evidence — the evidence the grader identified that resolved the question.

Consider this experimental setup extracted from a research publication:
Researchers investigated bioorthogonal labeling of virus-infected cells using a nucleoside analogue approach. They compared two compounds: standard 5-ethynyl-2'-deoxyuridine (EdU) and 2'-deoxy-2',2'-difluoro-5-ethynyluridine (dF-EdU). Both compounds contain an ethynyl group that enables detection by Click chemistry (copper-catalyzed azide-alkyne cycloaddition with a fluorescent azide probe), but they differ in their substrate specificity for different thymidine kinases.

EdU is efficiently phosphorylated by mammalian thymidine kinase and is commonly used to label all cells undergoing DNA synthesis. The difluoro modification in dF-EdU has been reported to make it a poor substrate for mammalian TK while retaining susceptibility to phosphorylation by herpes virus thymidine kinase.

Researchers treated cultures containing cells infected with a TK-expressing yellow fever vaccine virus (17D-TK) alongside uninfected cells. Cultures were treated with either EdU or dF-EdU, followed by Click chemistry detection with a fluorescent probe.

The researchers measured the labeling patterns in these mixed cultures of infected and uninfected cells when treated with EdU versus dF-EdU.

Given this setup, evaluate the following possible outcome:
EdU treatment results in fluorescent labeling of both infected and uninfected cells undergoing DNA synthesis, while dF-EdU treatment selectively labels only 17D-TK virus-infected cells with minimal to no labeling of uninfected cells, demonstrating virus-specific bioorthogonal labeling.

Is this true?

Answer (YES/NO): YES